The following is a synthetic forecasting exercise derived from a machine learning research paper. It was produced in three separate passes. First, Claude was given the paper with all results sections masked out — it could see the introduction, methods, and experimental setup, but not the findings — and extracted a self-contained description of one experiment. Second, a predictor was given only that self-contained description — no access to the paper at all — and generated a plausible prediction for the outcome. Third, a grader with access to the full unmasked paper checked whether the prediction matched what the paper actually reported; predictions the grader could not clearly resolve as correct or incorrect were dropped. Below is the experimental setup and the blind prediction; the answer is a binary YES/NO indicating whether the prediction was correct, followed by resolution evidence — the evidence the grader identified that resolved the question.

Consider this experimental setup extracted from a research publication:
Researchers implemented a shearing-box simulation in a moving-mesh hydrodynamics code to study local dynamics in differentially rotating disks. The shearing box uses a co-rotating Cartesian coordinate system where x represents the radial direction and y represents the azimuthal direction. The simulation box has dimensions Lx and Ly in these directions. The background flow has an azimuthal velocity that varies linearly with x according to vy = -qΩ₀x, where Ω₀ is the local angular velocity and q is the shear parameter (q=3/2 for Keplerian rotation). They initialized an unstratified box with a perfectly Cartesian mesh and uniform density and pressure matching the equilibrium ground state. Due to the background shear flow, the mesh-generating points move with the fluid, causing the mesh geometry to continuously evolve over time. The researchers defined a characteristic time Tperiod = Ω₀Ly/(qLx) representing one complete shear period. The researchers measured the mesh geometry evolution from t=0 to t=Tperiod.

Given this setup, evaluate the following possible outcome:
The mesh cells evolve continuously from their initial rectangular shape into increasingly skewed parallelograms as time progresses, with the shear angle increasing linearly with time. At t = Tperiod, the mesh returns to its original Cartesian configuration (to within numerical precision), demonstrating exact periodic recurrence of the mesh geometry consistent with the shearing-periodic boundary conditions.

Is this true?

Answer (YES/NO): NO